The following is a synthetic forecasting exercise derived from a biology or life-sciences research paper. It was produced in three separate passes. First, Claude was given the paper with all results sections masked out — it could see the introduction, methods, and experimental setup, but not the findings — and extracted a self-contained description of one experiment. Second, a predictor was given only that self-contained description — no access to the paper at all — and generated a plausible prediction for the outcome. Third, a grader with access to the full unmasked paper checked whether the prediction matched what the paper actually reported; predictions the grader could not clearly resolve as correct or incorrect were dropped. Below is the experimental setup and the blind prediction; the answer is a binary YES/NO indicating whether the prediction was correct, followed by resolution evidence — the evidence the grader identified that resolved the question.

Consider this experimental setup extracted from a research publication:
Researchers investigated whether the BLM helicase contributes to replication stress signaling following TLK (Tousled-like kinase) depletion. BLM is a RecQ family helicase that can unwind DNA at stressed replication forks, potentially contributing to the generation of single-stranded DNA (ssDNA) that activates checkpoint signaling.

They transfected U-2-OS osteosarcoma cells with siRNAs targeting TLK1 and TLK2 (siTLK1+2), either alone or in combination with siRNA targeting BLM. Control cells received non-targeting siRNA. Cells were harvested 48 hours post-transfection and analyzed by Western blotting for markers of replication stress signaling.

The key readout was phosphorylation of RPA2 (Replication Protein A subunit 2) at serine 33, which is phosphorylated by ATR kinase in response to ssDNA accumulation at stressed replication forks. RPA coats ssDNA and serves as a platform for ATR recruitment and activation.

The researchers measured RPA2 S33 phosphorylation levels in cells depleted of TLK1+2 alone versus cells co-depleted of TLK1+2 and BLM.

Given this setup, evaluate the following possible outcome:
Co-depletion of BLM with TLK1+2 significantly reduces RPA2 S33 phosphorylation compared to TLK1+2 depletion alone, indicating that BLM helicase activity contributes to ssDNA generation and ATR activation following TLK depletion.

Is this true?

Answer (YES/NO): YES